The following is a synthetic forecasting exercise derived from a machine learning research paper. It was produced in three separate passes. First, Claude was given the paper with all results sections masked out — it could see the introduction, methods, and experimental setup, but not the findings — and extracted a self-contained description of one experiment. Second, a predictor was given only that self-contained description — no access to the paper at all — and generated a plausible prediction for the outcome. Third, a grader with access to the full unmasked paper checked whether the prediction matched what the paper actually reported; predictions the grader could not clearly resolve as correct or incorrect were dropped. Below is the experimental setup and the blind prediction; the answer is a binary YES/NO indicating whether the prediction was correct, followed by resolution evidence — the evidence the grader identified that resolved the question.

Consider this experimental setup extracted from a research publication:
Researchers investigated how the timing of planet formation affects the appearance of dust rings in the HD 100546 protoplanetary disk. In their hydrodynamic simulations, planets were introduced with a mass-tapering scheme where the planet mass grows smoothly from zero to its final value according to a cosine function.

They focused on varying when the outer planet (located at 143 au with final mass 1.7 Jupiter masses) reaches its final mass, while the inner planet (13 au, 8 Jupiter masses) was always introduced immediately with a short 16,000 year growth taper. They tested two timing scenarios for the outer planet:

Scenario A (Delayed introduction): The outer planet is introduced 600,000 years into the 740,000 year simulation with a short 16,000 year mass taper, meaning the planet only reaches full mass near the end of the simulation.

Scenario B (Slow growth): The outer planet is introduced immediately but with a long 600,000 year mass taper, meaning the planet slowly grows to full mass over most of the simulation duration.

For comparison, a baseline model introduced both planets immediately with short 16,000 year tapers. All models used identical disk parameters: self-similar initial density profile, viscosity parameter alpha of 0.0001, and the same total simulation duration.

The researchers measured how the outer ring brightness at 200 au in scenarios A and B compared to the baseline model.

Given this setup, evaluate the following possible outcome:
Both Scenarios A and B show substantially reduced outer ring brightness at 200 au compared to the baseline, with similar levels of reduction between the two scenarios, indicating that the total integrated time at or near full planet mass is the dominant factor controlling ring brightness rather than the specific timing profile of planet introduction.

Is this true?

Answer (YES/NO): NO